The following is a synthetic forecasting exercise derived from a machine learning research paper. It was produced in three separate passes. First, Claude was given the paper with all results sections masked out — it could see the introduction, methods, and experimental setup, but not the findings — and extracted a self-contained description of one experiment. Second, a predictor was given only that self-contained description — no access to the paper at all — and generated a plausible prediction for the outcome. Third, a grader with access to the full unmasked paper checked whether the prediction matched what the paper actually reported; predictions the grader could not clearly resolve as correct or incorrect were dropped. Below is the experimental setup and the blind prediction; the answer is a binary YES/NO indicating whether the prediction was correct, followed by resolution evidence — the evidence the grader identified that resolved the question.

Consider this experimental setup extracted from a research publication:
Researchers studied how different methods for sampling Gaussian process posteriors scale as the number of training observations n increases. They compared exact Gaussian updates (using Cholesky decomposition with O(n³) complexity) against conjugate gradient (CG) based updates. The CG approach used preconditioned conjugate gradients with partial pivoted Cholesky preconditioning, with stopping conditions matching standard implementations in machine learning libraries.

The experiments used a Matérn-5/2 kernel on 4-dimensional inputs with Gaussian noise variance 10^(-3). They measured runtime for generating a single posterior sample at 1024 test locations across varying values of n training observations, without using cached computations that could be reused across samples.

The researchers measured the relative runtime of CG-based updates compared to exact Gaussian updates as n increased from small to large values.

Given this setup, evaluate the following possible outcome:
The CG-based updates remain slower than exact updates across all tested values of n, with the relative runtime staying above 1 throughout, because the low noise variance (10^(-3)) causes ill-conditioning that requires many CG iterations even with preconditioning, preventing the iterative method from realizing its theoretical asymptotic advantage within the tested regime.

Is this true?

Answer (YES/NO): NO